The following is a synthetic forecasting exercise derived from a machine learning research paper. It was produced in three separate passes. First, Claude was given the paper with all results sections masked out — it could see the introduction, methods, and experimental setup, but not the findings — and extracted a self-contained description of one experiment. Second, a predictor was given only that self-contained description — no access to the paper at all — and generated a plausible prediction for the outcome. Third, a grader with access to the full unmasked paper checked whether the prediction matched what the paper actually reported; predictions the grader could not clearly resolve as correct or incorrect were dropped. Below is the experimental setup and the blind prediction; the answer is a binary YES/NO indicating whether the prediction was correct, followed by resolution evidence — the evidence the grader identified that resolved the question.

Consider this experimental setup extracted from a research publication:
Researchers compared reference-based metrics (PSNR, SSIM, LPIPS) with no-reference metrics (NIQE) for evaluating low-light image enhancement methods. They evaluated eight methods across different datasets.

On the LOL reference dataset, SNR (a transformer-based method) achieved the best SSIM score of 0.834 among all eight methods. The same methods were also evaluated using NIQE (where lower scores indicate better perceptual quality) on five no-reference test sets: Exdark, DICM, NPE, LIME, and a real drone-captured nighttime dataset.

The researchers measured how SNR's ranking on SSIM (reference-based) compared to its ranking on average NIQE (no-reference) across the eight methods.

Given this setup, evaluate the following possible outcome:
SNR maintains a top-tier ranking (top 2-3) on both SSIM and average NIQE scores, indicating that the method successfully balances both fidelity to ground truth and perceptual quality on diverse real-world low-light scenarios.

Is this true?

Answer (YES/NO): NO